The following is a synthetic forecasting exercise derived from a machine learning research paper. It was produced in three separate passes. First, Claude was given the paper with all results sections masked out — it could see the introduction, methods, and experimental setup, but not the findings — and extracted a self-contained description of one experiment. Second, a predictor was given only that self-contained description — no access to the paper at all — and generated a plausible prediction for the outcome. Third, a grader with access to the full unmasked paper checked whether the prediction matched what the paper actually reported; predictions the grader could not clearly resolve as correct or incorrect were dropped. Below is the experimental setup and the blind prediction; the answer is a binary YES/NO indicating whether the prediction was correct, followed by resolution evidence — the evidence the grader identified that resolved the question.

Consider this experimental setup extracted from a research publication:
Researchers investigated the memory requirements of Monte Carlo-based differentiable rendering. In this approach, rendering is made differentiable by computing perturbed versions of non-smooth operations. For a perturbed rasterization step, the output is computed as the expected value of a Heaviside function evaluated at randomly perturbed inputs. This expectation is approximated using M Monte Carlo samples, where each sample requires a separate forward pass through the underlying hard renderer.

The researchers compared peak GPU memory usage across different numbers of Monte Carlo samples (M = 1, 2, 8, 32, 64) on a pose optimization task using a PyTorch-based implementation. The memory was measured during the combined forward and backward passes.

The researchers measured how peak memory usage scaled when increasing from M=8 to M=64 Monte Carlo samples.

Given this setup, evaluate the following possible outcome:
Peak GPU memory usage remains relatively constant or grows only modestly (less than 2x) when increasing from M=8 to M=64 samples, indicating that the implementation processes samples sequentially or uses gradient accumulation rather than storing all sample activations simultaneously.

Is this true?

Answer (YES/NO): NO